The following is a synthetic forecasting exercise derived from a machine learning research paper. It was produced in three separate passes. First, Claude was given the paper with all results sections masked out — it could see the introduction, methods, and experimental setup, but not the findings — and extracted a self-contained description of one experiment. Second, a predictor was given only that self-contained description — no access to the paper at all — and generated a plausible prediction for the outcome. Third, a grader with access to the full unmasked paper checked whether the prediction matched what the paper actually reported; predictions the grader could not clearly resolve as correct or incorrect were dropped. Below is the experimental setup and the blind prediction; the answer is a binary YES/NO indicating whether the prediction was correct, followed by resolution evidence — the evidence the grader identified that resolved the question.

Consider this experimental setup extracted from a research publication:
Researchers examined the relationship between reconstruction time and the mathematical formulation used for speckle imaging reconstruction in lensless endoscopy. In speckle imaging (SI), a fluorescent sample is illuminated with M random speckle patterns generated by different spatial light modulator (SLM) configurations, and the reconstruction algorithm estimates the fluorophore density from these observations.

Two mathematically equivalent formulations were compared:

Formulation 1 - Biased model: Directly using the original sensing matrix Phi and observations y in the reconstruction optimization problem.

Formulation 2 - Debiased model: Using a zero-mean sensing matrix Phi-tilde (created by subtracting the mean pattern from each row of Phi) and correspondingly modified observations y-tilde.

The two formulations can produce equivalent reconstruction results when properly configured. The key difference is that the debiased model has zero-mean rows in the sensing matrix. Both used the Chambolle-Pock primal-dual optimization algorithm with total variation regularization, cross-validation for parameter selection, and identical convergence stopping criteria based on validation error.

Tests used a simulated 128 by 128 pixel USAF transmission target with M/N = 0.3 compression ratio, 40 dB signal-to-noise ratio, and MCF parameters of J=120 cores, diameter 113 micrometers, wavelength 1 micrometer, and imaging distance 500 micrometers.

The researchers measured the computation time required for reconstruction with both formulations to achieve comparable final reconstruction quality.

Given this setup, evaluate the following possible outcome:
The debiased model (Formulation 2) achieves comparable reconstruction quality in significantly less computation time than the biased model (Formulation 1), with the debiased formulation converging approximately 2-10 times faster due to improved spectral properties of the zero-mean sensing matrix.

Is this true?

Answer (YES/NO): NO